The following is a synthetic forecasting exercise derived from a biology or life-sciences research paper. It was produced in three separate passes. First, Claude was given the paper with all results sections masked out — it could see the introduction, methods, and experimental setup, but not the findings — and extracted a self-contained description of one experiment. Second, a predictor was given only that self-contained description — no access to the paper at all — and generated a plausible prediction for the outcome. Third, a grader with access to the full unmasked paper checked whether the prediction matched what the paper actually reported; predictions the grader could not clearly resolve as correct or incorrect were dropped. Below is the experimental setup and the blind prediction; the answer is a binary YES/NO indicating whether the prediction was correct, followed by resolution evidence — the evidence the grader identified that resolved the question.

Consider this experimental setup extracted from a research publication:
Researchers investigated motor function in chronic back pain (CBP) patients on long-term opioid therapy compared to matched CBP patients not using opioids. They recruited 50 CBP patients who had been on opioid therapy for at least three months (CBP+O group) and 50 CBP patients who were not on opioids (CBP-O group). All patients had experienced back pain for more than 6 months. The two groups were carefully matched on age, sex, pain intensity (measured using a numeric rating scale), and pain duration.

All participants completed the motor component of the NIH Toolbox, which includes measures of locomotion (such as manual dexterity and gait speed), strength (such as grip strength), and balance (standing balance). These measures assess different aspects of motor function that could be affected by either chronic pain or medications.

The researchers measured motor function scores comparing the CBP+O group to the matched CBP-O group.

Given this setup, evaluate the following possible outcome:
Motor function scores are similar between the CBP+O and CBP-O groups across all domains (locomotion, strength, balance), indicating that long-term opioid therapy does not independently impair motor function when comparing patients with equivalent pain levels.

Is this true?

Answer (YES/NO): NO